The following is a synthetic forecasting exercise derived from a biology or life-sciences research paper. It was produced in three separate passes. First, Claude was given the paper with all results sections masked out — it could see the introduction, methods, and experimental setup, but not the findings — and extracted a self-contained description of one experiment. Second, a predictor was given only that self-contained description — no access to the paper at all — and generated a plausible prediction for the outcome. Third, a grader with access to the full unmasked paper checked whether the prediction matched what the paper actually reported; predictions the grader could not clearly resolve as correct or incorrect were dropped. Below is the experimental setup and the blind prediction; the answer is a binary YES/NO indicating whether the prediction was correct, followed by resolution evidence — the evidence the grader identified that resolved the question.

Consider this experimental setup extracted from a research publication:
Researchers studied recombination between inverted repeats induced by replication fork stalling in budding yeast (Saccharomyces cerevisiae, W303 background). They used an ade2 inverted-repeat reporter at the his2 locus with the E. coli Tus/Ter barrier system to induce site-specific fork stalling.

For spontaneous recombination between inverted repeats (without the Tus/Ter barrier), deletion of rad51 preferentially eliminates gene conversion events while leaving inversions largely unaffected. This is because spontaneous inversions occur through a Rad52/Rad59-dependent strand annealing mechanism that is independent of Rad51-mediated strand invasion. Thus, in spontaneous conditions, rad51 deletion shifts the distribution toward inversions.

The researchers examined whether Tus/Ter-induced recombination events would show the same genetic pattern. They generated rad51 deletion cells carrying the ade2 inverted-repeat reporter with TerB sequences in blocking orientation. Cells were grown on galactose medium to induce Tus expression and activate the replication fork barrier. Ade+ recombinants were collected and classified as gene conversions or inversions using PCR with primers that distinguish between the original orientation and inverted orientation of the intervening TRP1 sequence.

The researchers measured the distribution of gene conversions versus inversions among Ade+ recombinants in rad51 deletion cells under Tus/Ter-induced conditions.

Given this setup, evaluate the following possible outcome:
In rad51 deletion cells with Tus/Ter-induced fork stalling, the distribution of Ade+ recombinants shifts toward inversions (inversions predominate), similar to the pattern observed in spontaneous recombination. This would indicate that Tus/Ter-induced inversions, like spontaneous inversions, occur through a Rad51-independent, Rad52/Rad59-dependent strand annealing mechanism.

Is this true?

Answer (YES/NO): NO